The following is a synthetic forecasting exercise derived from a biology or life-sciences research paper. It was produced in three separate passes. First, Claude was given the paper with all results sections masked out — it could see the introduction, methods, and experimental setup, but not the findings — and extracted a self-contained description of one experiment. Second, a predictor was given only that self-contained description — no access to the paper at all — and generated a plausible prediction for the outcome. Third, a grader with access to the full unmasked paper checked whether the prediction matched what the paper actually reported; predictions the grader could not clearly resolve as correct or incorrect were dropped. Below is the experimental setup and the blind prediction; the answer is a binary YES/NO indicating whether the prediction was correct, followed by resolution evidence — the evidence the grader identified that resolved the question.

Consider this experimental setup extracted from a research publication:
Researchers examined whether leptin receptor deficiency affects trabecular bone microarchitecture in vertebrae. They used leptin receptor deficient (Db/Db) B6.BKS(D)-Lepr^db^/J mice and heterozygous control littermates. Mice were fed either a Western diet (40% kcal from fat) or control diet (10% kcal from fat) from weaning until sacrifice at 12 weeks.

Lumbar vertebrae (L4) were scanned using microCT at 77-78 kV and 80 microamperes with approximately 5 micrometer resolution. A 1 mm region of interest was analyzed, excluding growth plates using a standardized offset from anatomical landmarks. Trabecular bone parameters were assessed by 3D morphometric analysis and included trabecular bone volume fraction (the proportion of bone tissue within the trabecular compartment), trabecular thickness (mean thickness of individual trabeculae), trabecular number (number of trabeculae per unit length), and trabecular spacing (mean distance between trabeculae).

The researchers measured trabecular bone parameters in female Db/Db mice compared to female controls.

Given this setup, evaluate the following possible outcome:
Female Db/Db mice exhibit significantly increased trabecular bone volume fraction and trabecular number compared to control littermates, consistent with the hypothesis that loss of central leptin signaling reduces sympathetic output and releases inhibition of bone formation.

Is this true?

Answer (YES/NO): YES